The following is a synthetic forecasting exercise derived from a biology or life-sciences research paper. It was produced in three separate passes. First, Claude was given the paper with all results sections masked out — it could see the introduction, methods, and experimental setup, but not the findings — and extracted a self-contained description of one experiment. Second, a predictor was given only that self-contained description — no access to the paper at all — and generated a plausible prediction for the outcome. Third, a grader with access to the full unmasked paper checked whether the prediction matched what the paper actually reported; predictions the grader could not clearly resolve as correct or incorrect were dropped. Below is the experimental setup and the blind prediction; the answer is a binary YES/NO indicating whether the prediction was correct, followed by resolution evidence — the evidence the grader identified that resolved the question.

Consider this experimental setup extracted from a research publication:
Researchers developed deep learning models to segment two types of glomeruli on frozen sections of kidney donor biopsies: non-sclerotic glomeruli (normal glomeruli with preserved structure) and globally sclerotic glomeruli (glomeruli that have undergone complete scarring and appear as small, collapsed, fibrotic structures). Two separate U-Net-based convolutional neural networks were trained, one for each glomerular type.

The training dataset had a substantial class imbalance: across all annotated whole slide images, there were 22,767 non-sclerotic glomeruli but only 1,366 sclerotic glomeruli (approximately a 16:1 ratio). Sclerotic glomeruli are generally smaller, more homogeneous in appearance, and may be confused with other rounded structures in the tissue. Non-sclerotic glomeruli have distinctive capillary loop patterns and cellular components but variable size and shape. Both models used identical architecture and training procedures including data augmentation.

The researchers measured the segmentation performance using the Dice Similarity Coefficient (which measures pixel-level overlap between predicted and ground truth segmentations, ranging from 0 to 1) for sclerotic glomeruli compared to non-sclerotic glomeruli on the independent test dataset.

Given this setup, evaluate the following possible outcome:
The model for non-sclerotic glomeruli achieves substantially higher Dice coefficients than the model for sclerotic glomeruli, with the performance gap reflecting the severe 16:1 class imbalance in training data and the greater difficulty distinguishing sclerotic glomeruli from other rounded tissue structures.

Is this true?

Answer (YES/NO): NO